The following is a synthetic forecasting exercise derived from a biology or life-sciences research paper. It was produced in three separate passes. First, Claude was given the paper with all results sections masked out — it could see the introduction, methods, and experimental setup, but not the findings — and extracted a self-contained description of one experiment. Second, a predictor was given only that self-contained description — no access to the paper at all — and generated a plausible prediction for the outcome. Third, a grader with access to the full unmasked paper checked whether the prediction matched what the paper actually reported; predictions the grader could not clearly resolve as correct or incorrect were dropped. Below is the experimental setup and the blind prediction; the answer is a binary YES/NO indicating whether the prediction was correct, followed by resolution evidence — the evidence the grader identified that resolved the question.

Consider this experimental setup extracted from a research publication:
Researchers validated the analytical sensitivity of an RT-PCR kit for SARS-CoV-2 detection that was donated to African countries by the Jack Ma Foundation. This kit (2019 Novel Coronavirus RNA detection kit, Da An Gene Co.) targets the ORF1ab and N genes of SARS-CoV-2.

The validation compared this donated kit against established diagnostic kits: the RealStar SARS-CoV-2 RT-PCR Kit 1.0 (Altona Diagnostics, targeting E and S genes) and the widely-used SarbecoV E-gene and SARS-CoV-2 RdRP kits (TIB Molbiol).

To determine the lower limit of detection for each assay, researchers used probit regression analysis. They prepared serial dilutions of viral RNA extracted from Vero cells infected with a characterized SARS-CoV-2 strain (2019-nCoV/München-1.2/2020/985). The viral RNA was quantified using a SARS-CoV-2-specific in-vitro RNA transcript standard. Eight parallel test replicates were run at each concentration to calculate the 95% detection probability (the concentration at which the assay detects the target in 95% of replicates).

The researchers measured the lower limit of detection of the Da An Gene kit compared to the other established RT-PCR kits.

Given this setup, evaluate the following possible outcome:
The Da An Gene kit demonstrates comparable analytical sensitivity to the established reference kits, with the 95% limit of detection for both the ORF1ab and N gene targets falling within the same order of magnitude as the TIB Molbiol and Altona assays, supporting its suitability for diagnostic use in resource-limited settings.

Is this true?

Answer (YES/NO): YES